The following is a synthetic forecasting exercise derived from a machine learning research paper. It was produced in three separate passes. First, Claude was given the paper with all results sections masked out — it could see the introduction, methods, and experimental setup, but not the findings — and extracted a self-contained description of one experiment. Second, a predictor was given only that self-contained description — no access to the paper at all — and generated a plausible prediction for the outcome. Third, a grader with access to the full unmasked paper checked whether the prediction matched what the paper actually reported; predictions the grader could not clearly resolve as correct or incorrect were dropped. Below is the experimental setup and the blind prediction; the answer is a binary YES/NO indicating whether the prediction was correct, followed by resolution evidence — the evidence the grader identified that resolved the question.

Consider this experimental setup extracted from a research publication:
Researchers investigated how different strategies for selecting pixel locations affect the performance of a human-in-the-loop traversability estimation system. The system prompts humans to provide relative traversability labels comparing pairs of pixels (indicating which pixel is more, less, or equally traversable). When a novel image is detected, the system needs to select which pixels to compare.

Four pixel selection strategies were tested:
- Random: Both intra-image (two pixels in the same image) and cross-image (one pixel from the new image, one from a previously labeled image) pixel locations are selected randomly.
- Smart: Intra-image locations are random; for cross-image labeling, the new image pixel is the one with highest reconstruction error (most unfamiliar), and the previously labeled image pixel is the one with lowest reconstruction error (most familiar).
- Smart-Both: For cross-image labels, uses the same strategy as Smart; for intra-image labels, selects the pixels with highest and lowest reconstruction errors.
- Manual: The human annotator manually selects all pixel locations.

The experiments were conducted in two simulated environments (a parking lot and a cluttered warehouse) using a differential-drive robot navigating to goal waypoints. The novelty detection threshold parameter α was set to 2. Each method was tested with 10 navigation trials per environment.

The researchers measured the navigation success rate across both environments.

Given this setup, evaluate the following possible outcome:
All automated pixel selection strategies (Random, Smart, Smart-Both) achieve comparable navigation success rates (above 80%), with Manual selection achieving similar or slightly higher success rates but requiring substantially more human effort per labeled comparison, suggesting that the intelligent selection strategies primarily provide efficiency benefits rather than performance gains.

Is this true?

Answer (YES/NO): NO